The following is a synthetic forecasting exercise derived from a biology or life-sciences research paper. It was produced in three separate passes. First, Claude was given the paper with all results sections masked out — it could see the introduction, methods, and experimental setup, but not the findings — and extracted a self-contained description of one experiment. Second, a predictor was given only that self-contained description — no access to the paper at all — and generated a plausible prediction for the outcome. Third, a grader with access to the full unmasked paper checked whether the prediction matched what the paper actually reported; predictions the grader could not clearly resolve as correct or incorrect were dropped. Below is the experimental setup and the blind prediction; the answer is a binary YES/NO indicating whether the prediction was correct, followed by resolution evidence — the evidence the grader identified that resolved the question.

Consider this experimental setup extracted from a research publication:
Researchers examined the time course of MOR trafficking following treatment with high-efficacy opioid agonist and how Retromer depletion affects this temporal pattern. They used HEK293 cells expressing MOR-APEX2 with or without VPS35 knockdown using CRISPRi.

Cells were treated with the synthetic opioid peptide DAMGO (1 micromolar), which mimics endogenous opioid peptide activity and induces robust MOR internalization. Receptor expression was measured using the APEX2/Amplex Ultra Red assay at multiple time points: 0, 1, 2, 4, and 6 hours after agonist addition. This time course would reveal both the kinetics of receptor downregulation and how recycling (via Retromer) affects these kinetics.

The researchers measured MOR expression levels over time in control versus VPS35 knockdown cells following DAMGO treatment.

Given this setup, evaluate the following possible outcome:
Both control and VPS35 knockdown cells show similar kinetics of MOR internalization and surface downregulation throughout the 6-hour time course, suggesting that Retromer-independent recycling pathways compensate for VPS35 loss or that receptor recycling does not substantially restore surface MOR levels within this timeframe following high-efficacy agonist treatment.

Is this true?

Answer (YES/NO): NO